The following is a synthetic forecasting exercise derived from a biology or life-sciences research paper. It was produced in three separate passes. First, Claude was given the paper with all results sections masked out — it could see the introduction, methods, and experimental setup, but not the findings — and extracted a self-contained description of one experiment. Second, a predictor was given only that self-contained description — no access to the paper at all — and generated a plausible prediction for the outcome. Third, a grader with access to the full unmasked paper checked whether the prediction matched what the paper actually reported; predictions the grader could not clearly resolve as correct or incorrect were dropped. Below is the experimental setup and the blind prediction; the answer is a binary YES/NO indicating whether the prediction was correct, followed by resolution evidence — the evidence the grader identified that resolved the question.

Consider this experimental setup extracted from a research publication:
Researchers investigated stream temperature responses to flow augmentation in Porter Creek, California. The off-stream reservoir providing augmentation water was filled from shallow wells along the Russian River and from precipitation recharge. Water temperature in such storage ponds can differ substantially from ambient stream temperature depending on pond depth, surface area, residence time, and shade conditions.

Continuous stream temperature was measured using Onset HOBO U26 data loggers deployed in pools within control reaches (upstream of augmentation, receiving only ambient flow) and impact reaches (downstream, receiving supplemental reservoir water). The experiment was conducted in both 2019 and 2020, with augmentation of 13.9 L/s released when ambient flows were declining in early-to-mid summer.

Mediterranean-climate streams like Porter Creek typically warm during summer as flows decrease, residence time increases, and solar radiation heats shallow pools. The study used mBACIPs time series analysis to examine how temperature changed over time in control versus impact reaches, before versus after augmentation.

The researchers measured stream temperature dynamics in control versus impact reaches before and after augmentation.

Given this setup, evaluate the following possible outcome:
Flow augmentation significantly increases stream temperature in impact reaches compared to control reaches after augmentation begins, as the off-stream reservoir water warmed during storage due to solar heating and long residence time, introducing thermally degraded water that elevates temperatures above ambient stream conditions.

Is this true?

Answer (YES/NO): NO